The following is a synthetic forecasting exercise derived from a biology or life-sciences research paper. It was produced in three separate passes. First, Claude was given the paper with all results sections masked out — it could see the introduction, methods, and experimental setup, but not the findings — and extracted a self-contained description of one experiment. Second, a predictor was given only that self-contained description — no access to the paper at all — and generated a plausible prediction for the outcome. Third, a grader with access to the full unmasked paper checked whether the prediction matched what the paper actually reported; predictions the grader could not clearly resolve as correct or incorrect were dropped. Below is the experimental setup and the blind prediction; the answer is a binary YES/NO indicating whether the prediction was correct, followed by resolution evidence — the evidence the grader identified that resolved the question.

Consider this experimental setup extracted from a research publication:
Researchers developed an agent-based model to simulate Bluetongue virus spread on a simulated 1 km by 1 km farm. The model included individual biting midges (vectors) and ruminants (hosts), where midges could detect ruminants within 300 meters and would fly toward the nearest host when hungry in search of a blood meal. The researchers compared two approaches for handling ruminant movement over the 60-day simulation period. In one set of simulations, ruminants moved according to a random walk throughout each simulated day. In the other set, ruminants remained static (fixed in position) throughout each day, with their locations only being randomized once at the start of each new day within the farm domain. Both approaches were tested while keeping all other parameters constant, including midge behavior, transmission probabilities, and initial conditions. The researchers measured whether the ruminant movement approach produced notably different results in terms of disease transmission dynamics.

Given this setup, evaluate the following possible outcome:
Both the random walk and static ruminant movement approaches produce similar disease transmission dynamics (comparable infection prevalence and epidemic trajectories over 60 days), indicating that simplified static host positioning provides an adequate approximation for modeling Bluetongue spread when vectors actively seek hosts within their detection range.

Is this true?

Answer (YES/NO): YES